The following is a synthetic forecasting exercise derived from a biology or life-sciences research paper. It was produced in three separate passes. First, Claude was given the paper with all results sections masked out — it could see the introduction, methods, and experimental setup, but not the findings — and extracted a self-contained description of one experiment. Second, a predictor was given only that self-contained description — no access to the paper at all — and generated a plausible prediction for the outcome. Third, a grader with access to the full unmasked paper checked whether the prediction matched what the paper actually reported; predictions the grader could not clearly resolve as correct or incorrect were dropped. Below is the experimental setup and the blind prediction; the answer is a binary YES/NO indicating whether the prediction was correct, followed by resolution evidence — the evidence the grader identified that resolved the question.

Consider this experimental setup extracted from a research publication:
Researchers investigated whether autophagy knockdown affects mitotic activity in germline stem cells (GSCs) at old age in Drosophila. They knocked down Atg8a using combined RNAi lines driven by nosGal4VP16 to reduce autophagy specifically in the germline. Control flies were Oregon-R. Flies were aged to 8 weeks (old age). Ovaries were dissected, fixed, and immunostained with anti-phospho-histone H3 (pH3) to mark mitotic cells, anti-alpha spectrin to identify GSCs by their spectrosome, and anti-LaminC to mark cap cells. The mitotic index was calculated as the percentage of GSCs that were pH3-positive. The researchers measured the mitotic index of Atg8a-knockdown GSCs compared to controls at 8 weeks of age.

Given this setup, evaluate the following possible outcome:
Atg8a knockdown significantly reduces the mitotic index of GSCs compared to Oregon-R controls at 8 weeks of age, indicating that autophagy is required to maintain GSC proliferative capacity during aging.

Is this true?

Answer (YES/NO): NO